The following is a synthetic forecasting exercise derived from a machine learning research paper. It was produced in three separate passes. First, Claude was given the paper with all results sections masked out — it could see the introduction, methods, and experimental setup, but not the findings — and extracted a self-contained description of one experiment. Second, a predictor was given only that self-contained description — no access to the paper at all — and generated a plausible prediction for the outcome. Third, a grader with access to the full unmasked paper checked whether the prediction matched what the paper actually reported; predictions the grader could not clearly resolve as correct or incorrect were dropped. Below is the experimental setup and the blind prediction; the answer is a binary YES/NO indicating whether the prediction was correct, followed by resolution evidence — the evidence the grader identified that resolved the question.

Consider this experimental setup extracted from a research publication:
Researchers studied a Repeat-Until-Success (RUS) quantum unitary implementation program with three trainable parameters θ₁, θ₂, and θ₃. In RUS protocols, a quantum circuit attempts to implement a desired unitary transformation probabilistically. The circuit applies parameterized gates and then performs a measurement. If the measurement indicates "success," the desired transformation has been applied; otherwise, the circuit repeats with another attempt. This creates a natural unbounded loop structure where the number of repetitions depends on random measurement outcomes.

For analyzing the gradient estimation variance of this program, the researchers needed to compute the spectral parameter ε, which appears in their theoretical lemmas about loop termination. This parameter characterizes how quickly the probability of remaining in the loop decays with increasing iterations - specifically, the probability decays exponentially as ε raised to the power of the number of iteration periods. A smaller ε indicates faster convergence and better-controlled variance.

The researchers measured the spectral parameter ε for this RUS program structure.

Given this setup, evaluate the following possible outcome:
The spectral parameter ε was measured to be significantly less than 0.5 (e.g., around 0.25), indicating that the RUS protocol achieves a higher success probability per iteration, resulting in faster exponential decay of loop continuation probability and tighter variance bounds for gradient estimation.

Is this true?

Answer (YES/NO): NO